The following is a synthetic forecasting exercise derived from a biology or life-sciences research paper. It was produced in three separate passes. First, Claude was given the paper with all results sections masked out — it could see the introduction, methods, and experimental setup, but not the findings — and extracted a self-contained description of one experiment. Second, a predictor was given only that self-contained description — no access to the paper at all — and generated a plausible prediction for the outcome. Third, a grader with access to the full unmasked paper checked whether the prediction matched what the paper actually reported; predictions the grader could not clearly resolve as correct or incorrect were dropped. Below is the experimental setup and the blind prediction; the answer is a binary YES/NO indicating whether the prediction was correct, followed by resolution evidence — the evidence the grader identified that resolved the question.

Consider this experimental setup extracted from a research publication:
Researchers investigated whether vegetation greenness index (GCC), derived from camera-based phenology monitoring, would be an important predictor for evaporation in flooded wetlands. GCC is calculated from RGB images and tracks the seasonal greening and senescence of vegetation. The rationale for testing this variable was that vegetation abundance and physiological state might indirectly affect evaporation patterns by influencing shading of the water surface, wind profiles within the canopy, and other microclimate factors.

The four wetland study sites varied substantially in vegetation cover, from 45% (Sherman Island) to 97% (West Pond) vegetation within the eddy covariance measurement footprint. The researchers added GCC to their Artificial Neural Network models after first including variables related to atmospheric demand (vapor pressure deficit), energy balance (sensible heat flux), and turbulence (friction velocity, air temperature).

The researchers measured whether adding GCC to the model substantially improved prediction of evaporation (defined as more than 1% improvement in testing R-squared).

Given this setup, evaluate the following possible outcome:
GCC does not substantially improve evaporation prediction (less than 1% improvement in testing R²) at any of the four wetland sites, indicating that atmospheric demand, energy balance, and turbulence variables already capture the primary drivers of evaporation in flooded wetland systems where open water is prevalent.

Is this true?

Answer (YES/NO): YES